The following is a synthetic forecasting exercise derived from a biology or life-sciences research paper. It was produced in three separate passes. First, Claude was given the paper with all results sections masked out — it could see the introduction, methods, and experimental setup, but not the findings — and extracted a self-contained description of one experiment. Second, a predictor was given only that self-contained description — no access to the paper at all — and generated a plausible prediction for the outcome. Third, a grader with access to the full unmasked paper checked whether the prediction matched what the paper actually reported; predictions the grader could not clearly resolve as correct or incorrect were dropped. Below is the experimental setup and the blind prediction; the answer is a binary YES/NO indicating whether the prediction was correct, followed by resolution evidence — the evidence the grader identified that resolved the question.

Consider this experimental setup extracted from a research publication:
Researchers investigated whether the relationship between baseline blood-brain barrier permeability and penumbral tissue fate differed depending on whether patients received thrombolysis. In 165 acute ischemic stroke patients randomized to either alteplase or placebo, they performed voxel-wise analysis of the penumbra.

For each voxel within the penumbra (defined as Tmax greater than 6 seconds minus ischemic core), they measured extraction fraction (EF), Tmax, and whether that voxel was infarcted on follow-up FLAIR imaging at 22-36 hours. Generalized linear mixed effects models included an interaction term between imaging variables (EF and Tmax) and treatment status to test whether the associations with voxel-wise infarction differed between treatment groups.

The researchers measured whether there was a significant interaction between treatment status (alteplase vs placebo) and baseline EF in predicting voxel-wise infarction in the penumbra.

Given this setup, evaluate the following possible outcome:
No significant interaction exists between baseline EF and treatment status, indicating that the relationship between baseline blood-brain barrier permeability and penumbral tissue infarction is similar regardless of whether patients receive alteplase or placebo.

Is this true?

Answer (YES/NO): NO